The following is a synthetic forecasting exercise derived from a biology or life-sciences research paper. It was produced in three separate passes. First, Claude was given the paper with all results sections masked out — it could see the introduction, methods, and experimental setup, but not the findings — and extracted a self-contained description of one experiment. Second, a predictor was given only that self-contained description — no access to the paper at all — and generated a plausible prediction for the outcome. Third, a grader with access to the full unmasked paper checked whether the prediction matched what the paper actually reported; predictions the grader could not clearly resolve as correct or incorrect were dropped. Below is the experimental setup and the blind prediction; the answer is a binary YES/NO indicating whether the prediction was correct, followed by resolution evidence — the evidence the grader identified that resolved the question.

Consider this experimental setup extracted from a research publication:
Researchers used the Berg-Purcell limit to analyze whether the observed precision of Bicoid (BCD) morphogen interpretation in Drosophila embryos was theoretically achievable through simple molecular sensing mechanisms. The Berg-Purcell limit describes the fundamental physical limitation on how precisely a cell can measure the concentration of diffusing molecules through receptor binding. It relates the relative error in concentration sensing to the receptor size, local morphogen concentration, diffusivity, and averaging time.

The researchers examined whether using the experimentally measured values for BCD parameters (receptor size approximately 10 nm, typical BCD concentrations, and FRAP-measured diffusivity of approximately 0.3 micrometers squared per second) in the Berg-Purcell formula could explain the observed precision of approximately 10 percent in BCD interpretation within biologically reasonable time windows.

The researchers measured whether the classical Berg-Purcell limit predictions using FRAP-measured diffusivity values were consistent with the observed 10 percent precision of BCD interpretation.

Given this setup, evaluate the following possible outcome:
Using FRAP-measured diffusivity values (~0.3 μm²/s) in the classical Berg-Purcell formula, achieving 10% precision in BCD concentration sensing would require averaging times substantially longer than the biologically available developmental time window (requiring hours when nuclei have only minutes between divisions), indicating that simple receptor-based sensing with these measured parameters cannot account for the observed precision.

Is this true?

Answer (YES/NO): YES